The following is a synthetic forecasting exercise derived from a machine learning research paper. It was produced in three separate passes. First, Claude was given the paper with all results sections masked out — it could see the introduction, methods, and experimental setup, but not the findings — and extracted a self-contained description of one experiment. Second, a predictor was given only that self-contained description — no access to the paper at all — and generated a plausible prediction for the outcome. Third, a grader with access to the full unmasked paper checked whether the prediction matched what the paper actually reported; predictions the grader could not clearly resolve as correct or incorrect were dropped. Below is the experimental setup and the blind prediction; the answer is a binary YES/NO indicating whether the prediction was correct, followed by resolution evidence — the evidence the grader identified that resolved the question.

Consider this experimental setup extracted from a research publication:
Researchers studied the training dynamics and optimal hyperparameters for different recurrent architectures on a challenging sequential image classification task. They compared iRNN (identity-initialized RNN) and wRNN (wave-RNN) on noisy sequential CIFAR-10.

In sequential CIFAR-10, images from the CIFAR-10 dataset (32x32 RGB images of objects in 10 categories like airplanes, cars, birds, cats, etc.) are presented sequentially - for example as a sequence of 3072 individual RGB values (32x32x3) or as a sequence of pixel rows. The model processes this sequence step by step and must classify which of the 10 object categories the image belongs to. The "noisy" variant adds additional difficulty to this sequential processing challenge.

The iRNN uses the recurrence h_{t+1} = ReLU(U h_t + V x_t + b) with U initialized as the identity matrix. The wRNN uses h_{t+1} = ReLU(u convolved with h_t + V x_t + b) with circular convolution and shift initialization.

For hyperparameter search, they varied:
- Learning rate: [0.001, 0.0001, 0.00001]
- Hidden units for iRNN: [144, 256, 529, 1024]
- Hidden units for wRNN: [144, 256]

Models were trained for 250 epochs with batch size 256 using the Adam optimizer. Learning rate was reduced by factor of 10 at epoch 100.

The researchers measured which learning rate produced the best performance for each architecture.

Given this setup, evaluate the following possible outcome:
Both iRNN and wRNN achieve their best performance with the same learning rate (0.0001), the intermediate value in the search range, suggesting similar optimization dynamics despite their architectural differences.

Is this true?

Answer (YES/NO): NO